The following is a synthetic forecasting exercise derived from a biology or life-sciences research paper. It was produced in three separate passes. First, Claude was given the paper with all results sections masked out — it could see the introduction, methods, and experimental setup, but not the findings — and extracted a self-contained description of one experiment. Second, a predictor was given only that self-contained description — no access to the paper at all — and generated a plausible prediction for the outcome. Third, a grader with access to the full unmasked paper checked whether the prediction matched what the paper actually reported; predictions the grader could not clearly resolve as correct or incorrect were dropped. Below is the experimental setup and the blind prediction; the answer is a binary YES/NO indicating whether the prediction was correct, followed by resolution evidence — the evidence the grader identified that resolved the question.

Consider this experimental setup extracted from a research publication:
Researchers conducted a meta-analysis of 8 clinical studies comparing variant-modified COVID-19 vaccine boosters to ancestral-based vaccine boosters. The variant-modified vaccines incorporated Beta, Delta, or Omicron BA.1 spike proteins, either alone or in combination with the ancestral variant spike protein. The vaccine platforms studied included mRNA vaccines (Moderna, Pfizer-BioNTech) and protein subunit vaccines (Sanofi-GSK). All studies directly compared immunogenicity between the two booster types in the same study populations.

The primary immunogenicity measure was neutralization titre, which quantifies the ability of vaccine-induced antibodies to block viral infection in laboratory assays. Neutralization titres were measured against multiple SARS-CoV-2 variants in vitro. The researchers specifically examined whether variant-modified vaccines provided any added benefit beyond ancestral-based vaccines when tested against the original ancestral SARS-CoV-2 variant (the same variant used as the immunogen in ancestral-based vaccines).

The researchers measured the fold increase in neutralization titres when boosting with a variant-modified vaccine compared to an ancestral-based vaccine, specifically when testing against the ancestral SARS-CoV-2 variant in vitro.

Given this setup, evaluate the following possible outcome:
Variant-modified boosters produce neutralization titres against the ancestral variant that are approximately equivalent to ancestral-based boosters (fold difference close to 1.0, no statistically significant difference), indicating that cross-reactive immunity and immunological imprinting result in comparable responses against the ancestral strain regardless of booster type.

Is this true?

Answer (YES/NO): YES